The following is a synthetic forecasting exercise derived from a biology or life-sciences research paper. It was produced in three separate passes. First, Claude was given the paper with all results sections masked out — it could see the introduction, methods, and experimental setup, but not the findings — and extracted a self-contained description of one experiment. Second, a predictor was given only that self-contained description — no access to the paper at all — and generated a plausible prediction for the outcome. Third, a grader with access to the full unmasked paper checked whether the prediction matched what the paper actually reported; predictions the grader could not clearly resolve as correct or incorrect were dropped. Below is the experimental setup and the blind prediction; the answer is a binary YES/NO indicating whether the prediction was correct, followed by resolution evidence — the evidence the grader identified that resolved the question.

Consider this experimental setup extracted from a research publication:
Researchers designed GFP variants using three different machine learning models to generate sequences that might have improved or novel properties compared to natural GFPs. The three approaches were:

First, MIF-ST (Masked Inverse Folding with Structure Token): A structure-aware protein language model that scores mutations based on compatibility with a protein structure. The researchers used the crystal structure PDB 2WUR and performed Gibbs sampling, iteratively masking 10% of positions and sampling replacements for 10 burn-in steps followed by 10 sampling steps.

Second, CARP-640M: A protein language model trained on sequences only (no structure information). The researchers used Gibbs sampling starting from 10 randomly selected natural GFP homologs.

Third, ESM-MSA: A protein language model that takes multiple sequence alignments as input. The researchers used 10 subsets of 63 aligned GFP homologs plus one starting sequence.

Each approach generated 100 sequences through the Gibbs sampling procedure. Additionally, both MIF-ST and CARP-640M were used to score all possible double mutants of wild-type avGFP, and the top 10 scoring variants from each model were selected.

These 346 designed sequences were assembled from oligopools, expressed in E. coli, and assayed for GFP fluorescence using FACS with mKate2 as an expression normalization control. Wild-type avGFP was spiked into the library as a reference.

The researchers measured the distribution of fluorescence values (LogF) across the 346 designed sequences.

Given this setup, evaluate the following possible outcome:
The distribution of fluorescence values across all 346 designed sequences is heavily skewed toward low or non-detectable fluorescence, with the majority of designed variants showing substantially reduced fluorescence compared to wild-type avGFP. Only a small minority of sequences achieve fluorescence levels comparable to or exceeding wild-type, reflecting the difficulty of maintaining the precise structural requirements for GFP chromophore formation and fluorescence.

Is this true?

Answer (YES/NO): YES